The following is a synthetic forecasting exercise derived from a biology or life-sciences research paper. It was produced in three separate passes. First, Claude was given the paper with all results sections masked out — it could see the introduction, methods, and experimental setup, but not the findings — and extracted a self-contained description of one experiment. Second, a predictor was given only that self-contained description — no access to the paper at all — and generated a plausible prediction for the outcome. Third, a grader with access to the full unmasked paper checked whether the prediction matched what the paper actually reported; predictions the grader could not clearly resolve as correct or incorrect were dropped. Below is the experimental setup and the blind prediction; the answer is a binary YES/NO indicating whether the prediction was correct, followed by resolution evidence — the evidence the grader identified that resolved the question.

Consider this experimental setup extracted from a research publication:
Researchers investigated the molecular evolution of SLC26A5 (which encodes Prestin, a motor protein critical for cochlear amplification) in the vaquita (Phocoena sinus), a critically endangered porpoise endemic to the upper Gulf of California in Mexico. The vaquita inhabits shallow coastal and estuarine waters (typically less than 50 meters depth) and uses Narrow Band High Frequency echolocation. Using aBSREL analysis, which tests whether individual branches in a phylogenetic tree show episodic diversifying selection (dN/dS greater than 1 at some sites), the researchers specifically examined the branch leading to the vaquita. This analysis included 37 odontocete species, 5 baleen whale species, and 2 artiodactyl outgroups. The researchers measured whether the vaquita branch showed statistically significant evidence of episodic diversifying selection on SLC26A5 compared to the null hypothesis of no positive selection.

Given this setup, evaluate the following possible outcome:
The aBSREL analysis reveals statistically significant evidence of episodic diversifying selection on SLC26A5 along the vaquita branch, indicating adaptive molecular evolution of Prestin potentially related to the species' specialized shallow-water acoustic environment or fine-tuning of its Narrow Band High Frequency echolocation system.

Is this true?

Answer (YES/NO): YES